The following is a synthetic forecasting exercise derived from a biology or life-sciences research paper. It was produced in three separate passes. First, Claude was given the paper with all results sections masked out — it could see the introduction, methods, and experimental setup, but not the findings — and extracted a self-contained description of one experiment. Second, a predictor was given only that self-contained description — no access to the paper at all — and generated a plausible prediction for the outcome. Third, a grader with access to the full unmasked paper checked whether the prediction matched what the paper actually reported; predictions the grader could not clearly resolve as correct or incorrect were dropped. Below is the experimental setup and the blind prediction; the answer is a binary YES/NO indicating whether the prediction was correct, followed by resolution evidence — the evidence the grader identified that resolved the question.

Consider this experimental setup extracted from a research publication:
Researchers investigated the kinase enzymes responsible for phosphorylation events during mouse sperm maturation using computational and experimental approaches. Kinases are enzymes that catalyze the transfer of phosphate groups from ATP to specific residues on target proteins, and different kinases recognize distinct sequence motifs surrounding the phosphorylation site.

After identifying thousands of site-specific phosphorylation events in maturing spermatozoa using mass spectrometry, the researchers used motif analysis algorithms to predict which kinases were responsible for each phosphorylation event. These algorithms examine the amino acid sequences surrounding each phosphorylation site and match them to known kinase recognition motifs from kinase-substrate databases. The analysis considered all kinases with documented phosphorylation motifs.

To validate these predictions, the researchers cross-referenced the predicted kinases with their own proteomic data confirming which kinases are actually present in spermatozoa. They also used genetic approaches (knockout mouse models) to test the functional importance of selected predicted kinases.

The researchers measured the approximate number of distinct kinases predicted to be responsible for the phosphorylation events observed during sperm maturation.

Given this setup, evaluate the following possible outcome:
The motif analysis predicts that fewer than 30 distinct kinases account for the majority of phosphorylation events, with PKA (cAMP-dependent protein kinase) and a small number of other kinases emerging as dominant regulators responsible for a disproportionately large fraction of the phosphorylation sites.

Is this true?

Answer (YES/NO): NO